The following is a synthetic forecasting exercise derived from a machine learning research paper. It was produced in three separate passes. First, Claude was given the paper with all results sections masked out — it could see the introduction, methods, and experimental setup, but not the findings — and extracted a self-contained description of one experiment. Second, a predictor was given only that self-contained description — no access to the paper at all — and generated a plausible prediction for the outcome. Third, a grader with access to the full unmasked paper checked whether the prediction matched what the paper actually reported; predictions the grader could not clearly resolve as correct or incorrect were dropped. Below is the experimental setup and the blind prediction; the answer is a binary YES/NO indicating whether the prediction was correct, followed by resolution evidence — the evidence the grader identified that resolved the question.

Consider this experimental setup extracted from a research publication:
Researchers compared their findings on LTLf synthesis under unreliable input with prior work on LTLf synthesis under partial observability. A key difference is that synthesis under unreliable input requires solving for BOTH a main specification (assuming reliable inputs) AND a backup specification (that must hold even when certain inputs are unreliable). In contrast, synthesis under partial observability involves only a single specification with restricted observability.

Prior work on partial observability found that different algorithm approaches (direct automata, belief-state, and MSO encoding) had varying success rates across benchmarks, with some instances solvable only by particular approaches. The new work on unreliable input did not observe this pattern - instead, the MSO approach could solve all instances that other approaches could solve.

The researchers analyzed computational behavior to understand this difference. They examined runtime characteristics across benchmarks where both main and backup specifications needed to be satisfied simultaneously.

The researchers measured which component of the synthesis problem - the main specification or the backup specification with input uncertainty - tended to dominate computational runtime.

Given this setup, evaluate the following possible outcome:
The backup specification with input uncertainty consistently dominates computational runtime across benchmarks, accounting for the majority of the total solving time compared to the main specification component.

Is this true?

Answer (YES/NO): NO